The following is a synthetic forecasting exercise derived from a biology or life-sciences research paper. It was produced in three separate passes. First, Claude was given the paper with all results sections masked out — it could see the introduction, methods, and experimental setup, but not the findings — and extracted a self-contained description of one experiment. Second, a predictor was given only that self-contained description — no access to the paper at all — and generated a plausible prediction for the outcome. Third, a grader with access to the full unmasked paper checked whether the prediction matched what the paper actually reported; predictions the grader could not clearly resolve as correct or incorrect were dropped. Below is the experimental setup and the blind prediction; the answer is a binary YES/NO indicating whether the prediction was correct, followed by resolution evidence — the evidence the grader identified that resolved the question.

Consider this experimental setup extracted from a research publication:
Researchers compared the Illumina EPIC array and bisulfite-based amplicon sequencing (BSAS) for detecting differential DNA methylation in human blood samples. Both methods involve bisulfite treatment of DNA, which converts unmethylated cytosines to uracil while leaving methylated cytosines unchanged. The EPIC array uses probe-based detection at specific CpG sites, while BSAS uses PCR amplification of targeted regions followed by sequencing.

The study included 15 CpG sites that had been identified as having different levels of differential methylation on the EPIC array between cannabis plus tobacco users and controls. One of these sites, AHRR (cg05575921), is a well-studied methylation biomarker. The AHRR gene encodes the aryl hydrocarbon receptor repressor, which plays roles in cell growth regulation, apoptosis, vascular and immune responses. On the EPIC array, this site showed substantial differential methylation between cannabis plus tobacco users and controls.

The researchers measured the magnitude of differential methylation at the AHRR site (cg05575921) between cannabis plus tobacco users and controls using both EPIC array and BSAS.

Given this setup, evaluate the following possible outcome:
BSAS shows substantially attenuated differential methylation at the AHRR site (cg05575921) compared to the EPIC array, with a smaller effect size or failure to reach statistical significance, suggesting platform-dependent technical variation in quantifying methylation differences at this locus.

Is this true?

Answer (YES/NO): YES